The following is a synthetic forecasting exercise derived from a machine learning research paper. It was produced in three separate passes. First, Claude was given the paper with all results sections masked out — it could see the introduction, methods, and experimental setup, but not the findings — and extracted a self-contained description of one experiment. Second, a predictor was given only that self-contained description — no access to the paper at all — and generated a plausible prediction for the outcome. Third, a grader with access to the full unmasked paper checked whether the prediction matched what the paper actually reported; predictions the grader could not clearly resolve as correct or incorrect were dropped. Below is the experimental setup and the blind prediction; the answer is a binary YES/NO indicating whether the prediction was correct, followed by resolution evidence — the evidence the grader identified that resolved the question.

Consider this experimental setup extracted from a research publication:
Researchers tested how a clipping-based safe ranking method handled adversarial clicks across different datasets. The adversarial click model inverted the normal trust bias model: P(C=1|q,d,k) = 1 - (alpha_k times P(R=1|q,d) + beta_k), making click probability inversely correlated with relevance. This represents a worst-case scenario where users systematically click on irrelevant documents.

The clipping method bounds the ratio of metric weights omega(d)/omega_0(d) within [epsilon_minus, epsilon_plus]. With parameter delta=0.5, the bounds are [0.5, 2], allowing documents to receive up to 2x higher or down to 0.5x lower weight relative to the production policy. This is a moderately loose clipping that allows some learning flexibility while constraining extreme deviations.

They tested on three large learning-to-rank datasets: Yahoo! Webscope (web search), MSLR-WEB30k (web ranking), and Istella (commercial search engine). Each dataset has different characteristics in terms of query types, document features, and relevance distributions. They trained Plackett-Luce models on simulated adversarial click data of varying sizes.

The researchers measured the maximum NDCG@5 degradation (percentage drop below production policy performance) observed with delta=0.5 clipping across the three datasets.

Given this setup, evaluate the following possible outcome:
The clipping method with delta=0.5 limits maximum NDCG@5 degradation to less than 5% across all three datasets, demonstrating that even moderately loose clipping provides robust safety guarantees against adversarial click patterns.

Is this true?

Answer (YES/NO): NO